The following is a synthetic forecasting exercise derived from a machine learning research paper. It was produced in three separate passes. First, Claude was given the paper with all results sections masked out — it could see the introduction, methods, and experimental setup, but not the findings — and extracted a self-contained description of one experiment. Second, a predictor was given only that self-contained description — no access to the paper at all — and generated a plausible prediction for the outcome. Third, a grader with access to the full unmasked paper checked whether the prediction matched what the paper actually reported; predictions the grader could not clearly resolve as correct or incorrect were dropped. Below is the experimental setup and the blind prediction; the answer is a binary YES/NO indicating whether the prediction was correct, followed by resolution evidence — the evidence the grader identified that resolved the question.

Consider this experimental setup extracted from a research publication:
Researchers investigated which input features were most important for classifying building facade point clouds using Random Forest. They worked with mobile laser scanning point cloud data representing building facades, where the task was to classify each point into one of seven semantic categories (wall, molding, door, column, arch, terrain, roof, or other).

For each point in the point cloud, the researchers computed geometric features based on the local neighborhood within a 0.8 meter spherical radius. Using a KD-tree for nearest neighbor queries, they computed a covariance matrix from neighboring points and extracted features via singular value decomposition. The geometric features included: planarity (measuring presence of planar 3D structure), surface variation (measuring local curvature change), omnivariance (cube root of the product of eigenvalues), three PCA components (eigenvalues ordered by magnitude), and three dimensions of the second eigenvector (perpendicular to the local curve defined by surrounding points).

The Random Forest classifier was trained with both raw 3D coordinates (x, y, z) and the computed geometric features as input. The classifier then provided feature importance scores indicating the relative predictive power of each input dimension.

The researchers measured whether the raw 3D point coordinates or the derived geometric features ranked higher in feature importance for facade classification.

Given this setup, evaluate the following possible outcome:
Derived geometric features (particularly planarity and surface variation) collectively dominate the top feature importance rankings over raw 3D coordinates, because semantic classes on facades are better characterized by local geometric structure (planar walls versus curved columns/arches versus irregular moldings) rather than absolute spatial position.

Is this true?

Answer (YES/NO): NO